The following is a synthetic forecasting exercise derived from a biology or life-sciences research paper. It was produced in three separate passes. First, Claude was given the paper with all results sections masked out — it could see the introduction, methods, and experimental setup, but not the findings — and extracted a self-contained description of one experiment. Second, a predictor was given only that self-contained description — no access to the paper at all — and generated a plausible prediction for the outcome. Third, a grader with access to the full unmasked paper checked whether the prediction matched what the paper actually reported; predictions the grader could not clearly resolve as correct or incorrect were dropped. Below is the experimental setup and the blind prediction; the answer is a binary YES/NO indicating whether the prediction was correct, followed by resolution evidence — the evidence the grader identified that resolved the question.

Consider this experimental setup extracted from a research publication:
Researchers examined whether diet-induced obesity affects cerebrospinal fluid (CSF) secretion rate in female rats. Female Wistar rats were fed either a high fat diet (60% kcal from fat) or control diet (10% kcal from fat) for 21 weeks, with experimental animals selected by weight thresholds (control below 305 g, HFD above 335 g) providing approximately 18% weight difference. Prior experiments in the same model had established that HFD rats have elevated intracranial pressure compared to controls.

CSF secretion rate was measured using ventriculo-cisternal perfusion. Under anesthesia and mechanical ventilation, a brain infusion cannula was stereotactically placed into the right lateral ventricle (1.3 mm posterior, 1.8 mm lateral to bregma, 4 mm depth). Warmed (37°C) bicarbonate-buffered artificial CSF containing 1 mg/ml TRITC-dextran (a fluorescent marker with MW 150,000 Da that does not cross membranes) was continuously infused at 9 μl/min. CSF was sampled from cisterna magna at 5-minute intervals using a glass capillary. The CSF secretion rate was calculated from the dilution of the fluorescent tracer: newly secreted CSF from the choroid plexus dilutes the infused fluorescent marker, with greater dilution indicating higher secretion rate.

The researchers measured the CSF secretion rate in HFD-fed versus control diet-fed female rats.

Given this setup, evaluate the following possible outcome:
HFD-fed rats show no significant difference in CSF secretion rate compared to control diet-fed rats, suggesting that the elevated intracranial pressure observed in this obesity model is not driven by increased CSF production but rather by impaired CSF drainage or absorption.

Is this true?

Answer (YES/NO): YES